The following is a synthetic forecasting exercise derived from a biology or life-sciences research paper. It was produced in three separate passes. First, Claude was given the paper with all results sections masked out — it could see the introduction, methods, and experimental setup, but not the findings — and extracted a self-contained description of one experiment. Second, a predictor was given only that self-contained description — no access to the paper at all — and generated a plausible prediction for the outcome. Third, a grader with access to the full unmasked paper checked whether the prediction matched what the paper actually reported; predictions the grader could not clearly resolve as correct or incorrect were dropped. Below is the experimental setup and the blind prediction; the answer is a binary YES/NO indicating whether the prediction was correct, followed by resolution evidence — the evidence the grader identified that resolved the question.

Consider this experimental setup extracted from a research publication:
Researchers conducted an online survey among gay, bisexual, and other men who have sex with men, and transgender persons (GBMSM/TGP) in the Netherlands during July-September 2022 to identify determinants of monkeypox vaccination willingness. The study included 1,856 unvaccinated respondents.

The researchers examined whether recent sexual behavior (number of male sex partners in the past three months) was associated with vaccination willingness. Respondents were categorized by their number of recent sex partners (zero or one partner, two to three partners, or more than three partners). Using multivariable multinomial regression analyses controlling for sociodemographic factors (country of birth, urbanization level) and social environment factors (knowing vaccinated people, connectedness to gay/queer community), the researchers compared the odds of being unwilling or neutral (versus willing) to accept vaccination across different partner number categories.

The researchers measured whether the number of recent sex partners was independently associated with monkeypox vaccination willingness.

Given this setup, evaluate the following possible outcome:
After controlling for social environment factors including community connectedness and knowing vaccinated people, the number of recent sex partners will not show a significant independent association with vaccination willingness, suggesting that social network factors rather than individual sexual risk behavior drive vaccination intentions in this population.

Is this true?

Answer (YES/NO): NO